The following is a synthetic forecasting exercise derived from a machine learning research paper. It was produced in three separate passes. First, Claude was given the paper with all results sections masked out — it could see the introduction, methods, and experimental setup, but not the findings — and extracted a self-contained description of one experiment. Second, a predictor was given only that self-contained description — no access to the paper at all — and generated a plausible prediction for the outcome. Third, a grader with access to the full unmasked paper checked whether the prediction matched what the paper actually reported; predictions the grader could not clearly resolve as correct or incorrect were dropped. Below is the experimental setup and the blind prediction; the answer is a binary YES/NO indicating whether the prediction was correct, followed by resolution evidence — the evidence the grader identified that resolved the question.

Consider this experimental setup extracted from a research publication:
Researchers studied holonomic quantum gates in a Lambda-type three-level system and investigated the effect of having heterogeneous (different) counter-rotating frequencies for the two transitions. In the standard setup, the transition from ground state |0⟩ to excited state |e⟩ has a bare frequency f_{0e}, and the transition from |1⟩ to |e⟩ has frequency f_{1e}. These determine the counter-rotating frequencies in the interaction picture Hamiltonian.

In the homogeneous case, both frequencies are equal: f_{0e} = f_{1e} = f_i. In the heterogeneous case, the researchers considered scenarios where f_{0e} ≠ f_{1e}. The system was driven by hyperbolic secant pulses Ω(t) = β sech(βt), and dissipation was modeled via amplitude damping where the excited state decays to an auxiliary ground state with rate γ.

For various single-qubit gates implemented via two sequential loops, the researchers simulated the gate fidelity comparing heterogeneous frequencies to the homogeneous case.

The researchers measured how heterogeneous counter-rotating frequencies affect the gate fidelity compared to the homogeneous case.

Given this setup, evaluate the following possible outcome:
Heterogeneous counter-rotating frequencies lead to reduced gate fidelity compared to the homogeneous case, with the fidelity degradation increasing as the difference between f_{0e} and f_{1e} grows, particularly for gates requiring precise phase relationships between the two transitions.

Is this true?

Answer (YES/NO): NO